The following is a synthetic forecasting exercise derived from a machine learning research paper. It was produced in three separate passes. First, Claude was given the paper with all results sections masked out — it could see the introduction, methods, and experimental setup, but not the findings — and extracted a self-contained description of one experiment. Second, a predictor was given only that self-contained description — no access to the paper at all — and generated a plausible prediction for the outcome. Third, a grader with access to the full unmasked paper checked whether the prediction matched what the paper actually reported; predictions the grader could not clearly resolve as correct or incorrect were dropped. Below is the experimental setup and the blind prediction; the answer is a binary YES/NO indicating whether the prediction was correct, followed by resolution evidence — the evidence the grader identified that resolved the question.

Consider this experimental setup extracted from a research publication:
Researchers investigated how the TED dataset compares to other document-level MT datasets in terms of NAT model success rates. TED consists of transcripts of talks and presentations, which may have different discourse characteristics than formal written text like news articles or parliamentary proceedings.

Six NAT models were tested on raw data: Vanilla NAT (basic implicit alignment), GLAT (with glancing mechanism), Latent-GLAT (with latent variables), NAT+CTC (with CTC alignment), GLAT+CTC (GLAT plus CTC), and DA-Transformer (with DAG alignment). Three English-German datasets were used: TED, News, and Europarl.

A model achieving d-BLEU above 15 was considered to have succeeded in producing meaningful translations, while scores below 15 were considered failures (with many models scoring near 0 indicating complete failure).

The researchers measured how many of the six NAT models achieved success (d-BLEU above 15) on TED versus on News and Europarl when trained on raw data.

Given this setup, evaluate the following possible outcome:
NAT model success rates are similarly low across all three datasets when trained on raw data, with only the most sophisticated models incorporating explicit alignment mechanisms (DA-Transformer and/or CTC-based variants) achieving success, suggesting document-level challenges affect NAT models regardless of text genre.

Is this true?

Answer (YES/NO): NO